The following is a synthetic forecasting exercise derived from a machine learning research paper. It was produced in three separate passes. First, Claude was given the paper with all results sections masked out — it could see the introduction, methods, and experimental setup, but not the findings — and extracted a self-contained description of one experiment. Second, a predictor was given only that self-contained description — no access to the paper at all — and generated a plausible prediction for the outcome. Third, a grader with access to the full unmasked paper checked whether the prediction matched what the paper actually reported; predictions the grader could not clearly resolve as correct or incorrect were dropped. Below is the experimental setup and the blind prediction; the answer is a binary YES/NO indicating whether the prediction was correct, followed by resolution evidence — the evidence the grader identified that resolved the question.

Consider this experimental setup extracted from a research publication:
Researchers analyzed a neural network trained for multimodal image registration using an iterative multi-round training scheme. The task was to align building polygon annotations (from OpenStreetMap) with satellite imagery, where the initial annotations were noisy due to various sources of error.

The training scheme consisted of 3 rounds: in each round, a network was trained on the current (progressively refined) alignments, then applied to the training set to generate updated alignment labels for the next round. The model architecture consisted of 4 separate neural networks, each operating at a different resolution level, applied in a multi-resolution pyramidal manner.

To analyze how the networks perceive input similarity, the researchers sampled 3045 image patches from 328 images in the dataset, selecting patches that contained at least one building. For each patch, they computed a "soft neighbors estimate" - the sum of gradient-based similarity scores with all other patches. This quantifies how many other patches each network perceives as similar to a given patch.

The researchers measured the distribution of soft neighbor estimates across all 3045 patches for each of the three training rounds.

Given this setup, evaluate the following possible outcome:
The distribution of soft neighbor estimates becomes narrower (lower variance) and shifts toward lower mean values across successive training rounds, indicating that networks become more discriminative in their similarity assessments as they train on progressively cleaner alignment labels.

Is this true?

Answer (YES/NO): NO